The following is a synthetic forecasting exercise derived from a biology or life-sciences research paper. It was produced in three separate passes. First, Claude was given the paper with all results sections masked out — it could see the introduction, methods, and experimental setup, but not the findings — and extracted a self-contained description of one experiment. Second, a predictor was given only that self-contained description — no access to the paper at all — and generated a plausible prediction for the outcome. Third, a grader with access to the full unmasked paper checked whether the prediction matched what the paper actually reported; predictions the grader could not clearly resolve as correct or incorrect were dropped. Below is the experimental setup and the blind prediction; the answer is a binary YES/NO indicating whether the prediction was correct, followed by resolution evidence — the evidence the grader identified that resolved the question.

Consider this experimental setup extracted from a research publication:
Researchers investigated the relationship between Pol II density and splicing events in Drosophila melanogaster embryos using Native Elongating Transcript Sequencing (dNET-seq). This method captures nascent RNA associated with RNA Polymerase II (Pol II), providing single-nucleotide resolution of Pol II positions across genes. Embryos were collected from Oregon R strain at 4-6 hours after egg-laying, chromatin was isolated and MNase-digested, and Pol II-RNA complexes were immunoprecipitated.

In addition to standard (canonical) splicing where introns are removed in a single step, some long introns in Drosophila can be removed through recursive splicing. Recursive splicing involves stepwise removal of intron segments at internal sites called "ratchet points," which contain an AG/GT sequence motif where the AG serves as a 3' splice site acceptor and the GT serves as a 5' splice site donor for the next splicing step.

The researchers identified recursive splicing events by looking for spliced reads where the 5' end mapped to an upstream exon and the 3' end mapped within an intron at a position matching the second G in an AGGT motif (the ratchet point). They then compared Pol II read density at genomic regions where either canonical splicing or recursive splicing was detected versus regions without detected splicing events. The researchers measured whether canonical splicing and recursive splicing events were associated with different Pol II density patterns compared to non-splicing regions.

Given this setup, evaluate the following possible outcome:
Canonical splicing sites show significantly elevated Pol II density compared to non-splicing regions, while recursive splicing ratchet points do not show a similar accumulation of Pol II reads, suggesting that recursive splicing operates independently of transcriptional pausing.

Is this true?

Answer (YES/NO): NO